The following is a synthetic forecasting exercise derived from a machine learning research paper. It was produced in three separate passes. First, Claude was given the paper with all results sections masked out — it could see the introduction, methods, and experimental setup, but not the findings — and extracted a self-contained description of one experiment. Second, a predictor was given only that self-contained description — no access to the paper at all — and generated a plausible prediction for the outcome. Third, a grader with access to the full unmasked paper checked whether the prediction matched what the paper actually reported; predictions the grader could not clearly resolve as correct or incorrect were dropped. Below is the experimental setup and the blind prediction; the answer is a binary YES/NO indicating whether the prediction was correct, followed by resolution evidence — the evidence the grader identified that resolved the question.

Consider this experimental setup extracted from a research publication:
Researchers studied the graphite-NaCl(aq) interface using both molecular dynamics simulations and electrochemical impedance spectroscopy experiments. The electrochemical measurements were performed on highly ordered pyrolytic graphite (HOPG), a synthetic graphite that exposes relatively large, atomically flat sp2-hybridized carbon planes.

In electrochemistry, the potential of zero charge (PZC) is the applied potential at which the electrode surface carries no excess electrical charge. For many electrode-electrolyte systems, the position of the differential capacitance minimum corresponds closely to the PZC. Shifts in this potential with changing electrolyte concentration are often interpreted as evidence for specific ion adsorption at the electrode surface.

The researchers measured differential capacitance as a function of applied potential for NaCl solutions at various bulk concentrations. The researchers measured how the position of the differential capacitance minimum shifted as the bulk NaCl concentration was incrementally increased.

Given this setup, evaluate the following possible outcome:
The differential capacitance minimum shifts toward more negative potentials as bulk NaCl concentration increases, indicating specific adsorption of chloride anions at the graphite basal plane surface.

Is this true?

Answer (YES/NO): NO